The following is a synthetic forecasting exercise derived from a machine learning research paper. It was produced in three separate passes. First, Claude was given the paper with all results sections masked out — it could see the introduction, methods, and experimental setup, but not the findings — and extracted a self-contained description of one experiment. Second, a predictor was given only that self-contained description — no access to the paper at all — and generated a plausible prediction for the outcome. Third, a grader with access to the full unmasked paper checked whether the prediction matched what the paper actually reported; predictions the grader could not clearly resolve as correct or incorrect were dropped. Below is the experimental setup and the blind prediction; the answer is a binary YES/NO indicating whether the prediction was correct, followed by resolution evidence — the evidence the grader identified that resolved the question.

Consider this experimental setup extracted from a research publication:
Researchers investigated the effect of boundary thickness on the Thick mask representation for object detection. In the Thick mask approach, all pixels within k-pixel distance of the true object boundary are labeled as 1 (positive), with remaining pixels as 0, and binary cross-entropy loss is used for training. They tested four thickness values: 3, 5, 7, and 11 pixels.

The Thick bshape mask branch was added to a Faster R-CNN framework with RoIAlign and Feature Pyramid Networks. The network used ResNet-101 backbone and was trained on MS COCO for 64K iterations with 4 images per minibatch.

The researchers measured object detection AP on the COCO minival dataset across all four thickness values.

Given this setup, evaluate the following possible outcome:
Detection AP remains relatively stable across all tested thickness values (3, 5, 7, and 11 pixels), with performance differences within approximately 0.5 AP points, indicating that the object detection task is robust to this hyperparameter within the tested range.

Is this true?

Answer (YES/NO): YES